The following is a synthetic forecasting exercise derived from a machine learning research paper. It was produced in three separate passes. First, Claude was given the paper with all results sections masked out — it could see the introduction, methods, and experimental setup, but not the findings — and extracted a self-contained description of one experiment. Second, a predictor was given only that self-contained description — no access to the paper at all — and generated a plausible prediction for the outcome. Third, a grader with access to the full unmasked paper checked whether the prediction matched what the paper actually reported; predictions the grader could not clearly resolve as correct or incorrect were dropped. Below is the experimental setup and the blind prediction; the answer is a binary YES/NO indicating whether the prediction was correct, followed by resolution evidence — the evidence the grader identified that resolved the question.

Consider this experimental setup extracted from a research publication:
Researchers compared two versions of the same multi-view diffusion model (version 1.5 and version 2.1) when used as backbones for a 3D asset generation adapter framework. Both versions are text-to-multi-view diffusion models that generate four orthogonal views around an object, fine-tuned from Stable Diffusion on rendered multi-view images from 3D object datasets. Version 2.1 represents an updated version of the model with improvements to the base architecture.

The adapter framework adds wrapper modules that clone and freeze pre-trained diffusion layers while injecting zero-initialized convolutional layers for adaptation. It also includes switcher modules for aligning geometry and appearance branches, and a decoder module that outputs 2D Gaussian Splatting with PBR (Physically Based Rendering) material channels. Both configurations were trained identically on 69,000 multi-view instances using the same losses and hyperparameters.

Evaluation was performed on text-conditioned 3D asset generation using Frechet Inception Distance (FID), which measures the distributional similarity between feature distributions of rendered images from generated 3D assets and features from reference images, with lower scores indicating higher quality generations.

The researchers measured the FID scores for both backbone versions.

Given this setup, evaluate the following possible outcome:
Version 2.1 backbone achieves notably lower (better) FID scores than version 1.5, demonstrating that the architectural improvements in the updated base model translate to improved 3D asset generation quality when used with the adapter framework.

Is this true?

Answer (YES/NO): YES